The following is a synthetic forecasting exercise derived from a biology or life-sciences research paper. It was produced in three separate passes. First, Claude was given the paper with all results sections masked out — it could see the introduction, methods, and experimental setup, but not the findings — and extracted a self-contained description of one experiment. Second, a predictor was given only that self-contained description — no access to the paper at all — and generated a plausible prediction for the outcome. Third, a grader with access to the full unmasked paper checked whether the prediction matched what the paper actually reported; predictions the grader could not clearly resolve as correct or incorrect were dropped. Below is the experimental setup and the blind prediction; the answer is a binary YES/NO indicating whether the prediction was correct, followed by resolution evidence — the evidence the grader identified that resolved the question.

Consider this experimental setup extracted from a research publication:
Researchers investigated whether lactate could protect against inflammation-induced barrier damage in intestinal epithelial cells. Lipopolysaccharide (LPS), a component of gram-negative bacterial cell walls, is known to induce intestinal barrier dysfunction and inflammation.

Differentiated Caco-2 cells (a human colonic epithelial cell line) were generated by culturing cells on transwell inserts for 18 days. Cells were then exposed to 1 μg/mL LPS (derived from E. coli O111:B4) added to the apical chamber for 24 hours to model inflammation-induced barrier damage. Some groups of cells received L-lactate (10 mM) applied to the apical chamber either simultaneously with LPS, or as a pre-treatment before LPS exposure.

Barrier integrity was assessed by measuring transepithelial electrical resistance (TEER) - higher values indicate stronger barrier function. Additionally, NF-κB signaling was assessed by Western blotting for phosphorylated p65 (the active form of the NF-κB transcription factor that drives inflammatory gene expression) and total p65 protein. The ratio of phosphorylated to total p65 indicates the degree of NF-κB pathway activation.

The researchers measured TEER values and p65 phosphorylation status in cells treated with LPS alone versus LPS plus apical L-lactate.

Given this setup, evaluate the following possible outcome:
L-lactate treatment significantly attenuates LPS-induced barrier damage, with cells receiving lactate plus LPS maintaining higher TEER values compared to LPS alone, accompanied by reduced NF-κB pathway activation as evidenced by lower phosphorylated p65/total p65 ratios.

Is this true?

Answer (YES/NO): NO